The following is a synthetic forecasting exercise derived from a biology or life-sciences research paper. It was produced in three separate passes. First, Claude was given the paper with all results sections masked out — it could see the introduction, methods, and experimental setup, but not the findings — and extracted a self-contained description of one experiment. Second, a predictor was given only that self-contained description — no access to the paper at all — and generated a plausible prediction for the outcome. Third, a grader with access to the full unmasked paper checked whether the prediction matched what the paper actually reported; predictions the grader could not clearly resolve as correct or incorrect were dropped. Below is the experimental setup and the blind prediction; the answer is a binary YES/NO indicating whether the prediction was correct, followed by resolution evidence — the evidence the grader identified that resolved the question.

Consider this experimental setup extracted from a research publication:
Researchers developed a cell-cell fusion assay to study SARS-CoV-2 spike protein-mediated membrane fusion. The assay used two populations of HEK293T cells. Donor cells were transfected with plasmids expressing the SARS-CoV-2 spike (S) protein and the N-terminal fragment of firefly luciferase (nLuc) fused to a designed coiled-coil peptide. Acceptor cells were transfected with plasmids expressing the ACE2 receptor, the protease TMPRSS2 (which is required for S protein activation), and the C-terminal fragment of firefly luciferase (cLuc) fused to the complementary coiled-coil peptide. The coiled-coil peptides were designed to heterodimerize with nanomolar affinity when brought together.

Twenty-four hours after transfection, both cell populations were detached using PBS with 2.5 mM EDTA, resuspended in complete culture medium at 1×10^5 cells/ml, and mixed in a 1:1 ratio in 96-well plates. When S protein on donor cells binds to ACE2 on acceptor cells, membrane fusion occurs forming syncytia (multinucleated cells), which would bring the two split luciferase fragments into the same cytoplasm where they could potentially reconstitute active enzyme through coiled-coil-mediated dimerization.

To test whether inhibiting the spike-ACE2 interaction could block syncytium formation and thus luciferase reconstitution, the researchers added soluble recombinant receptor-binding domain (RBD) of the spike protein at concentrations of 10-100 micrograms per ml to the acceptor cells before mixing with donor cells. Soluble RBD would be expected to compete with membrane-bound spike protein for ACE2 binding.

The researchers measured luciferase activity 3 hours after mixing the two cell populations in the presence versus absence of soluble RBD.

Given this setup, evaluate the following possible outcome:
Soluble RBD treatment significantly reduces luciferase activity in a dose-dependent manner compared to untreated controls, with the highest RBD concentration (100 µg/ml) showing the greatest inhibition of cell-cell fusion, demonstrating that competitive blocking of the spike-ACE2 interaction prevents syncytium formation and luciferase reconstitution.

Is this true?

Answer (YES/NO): YES